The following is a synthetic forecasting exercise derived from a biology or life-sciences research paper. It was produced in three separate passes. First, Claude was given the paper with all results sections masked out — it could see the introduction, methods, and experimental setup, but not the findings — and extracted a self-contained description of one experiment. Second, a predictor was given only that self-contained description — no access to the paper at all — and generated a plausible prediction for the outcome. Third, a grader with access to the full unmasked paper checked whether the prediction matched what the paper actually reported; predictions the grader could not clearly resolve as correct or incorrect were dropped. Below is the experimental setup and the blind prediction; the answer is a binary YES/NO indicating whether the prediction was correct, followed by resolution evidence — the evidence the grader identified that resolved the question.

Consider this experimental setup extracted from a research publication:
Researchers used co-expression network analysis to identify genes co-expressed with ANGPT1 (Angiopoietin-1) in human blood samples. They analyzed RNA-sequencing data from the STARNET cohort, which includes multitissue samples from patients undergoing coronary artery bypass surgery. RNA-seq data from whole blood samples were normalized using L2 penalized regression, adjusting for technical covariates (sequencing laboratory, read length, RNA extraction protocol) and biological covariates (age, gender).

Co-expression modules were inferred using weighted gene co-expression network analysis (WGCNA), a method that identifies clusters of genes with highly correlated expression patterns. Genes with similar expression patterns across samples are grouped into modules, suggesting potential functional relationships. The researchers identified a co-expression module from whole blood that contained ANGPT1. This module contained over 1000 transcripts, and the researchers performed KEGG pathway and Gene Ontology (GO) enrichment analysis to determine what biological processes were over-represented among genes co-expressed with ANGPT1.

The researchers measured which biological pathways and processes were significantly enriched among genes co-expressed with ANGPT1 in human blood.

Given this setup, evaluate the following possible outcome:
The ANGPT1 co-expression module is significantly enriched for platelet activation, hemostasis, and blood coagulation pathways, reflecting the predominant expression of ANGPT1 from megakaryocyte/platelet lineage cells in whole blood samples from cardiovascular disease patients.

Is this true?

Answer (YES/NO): YES